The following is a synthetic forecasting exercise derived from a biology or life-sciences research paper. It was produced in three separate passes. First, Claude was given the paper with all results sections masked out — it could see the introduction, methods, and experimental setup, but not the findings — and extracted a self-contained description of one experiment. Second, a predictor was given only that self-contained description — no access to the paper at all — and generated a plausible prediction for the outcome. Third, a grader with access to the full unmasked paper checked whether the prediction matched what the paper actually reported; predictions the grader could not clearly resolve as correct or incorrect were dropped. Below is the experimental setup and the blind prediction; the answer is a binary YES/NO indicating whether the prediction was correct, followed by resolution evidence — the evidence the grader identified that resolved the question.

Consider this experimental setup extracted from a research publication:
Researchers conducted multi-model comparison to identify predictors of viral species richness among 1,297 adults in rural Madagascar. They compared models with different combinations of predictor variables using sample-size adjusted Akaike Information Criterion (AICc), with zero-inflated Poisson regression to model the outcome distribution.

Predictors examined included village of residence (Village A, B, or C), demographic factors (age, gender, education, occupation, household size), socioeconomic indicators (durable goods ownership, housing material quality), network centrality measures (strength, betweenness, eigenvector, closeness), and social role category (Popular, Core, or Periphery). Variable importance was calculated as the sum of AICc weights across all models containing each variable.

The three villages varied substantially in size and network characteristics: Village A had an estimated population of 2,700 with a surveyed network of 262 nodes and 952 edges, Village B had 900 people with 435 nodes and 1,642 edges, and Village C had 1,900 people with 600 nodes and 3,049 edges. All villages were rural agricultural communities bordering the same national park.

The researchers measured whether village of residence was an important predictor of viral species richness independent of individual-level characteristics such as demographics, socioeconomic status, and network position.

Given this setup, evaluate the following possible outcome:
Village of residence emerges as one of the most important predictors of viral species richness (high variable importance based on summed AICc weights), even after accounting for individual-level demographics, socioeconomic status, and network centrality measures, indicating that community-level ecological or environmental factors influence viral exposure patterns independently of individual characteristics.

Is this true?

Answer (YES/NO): YES